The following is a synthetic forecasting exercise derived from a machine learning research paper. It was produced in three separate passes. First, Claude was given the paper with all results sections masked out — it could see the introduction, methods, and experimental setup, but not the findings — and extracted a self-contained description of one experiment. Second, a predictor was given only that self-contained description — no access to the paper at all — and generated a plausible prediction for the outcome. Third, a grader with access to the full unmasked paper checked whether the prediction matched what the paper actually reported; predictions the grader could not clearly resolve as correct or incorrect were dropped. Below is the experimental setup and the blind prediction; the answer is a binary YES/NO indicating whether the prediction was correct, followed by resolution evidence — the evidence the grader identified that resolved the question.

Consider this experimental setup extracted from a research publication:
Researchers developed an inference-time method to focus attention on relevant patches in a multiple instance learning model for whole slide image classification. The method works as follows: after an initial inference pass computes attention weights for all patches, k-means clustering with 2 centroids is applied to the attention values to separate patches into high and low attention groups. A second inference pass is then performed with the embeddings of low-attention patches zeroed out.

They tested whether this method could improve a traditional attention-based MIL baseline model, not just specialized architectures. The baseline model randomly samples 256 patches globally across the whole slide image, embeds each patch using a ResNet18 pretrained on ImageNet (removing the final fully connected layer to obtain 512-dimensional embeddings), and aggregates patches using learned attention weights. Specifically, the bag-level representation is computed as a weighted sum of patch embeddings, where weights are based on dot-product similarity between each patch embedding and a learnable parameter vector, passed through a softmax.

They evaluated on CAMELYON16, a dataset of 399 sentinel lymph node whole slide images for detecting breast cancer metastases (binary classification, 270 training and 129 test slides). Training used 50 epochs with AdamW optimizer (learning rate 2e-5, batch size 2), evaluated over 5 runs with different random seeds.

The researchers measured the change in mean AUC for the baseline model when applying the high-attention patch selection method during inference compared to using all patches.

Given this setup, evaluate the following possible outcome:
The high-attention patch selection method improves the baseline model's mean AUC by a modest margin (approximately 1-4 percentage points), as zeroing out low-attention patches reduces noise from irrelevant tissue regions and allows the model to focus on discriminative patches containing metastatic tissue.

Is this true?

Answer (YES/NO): NO